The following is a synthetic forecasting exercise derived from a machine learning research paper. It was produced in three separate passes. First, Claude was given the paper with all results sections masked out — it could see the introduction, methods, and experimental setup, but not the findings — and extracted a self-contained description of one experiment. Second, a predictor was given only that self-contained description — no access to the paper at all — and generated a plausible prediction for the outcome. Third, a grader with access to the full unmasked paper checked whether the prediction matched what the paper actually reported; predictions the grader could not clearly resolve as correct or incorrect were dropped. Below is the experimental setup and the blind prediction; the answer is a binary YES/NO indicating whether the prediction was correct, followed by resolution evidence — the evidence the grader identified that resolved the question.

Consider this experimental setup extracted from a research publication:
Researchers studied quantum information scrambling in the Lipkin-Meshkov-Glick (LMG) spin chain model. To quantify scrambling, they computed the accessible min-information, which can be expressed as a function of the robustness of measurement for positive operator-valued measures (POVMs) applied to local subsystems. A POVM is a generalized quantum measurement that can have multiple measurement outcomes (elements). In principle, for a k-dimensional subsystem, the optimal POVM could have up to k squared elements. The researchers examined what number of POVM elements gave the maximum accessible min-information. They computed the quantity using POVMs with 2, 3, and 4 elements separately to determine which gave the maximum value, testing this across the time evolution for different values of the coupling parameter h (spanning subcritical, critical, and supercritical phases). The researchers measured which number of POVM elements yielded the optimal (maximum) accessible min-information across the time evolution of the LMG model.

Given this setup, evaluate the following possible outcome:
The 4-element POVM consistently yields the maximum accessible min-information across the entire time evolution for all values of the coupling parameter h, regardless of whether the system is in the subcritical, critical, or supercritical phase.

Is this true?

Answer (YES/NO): NO